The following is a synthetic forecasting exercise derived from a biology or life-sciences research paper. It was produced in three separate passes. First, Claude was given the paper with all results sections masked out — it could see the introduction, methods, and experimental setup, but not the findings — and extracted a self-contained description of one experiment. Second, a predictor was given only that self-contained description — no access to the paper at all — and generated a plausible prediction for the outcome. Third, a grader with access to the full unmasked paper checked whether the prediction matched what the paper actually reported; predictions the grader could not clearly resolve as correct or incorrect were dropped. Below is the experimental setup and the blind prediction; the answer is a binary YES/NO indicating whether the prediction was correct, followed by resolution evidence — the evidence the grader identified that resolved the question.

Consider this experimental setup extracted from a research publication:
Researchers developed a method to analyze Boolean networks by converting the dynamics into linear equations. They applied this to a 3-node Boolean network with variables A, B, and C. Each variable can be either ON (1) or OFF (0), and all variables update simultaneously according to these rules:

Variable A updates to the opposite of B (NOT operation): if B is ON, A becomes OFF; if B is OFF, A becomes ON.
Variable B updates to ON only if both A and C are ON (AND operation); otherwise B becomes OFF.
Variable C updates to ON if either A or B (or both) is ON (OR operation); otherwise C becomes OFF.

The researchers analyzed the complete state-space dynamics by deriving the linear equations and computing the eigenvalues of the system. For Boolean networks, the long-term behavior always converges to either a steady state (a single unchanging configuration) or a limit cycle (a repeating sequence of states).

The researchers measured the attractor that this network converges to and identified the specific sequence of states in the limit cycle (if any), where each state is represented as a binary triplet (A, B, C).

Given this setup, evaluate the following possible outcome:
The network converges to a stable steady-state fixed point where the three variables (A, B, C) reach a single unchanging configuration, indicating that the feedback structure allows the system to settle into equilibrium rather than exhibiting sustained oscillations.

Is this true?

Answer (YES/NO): NO